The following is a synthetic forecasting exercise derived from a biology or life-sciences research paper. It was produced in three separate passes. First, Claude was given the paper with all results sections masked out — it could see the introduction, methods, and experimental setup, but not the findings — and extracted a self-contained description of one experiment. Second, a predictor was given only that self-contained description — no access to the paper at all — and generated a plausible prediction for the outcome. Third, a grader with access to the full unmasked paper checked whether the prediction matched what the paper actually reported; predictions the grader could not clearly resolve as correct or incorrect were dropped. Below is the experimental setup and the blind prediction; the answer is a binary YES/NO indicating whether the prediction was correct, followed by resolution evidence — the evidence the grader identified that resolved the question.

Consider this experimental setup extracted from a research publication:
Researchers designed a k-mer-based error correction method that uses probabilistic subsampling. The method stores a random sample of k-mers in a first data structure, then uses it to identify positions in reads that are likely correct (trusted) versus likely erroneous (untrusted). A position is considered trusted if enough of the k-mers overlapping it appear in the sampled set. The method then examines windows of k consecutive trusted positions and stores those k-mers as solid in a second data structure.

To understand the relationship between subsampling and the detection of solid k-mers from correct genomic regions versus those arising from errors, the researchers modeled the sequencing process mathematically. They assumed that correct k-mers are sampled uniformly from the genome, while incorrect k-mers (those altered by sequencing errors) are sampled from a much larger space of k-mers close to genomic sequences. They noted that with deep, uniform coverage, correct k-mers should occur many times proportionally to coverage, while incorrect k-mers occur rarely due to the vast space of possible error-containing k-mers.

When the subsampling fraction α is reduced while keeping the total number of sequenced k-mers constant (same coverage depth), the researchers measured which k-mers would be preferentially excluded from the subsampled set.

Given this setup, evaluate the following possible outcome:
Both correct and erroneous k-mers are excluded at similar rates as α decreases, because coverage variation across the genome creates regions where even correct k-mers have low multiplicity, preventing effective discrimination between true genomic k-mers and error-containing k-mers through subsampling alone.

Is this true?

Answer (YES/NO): NO